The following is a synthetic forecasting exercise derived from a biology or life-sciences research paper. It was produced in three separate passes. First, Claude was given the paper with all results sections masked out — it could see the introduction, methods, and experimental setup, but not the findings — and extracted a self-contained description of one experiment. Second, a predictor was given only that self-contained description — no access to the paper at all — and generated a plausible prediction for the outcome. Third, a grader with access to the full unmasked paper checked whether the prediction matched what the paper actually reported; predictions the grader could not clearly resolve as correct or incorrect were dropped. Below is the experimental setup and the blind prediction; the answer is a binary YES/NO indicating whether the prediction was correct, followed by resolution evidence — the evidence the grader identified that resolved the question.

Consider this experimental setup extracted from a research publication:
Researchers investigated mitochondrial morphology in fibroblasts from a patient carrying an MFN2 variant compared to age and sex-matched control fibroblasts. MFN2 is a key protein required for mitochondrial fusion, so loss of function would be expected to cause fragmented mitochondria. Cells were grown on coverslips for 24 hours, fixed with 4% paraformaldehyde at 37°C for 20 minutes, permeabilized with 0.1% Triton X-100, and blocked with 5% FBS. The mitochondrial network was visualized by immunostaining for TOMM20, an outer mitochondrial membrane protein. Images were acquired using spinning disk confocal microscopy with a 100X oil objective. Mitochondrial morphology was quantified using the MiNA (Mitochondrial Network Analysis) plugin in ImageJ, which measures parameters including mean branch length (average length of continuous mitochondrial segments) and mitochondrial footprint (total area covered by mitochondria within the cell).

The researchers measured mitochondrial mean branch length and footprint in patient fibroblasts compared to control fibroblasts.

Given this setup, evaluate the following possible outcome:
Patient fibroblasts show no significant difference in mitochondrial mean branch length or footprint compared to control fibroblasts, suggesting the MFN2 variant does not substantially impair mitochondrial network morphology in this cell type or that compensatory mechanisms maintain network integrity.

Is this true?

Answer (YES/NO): NO